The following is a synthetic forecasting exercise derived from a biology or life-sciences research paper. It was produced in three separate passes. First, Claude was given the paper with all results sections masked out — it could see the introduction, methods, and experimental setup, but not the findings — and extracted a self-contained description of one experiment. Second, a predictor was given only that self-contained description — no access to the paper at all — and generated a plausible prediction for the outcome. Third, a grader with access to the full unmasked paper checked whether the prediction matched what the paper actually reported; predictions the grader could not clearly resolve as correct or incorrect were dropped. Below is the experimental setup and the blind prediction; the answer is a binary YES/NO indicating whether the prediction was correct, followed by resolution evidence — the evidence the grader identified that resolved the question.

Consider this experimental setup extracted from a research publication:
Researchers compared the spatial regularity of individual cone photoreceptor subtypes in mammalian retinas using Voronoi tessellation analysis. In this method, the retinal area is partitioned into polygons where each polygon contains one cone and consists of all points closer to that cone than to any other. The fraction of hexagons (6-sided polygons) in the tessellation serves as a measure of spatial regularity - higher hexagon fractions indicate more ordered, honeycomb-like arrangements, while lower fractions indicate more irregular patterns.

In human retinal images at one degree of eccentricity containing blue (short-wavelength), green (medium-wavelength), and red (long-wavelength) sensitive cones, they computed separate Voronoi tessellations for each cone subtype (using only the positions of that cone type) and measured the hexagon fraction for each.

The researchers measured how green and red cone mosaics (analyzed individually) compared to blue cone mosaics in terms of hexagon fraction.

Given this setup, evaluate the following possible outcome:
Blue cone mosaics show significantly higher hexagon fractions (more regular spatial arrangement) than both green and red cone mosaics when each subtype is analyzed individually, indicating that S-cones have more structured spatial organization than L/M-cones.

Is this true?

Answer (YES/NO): NO